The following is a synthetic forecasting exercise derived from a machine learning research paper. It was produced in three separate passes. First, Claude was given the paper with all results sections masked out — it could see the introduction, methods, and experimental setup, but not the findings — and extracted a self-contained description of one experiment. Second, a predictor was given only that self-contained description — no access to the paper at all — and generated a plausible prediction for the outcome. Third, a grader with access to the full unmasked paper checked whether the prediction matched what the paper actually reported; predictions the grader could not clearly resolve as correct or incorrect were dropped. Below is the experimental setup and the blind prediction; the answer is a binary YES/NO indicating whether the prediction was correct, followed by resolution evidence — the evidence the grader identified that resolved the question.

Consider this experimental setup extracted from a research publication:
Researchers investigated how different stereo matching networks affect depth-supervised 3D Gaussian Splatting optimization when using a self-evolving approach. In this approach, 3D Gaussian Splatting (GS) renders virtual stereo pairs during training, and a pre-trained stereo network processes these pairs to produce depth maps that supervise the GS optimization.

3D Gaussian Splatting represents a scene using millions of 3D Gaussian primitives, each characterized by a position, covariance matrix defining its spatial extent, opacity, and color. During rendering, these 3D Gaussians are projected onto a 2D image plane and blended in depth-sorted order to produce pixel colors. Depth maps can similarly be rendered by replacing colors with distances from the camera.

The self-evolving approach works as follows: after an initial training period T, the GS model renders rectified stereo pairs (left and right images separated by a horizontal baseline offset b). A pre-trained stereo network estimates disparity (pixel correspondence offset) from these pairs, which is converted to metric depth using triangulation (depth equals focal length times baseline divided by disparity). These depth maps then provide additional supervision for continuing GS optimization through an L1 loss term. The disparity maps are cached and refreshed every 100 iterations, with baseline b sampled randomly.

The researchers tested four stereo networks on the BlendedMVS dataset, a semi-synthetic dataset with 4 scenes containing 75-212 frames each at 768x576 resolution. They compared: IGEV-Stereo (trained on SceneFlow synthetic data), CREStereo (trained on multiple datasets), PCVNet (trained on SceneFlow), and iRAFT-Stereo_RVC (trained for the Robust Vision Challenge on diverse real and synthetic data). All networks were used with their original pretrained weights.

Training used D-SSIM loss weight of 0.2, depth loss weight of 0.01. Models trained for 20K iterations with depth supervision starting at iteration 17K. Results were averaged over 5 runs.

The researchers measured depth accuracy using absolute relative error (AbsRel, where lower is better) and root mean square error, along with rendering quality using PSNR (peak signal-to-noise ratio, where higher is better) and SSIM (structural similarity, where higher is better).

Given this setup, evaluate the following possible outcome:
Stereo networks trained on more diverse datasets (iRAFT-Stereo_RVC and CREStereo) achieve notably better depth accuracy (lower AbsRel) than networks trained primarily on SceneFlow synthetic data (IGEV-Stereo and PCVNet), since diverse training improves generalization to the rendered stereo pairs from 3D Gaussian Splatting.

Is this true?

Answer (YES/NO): YES